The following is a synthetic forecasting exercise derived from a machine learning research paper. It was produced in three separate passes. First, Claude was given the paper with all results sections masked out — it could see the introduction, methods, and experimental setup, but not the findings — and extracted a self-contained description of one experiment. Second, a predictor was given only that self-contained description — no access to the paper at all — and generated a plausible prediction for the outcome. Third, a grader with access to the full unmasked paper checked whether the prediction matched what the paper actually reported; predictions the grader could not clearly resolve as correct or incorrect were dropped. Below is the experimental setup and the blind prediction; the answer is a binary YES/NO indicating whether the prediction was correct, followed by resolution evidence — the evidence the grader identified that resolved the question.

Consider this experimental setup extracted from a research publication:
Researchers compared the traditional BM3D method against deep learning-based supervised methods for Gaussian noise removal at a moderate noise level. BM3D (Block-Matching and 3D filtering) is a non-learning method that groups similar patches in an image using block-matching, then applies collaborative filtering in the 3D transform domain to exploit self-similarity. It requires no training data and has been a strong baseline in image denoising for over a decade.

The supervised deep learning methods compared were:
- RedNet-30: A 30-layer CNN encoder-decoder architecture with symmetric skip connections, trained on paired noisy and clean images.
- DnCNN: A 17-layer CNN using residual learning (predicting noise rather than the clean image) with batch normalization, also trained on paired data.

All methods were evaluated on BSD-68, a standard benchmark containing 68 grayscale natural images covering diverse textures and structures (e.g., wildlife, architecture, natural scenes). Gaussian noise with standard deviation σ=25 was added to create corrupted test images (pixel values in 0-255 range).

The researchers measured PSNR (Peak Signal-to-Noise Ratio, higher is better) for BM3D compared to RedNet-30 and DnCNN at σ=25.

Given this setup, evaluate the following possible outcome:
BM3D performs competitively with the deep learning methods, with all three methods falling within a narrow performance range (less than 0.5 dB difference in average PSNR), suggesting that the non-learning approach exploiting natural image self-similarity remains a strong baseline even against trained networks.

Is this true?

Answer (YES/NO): NO